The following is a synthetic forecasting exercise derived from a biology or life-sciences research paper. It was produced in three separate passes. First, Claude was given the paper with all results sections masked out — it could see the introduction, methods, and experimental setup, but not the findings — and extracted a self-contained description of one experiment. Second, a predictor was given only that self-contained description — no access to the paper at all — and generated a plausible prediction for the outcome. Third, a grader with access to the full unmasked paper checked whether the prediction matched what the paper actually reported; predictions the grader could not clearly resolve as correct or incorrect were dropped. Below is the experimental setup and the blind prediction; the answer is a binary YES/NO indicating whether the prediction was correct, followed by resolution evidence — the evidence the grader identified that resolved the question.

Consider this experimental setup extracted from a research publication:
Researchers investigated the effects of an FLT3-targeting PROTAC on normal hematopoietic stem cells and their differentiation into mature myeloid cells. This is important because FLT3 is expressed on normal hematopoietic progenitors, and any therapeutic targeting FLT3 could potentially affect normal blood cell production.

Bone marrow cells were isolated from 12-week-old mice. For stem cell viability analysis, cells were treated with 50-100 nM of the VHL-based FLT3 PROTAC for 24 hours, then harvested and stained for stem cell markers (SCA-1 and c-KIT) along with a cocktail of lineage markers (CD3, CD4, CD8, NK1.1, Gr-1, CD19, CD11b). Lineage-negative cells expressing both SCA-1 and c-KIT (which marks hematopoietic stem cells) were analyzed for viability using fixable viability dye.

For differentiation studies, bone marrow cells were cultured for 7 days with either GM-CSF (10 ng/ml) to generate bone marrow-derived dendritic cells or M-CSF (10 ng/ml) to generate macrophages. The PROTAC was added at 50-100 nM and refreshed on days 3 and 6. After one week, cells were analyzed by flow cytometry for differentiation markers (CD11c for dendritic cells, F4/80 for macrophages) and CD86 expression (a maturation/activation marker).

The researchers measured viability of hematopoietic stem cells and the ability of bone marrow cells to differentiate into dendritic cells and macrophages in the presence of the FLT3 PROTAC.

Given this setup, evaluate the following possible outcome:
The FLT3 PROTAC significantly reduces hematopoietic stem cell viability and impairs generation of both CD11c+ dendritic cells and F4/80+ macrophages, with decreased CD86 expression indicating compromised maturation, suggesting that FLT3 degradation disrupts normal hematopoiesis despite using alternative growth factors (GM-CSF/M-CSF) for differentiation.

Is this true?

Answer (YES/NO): NO